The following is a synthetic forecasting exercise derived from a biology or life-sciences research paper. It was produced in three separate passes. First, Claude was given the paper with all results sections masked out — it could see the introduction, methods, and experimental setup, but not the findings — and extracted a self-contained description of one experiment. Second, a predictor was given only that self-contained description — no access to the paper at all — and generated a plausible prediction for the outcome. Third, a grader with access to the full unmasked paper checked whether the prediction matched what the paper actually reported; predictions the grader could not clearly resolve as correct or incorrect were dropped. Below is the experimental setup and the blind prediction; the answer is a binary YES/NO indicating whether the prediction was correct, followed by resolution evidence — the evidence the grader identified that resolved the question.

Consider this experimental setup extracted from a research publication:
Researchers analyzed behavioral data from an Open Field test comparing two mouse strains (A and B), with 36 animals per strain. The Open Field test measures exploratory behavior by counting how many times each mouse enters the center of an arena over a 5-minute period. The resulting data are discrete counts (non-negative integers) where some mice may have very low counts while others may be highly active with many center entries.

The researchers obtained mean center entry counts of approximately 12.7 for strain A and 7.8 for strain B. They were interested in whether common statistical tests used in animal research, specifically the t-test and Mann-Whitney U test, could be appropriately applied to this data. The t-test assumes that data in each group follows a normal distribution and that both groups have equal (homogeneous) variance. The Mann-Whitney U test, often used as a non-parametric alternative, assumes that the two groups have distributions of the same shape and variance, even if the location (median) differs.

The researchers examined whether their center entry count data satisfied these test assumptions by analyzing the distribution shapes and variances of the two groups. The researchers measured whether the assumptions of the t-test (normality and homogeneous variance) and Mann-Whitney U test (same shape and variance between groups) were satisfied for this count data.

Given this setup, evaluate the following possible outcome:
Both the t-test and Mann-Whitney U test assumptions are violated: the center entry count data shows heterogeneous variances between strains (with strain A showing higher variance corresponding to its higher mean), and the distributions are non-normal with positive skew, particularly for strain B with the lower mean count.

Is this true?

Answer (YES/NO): NO